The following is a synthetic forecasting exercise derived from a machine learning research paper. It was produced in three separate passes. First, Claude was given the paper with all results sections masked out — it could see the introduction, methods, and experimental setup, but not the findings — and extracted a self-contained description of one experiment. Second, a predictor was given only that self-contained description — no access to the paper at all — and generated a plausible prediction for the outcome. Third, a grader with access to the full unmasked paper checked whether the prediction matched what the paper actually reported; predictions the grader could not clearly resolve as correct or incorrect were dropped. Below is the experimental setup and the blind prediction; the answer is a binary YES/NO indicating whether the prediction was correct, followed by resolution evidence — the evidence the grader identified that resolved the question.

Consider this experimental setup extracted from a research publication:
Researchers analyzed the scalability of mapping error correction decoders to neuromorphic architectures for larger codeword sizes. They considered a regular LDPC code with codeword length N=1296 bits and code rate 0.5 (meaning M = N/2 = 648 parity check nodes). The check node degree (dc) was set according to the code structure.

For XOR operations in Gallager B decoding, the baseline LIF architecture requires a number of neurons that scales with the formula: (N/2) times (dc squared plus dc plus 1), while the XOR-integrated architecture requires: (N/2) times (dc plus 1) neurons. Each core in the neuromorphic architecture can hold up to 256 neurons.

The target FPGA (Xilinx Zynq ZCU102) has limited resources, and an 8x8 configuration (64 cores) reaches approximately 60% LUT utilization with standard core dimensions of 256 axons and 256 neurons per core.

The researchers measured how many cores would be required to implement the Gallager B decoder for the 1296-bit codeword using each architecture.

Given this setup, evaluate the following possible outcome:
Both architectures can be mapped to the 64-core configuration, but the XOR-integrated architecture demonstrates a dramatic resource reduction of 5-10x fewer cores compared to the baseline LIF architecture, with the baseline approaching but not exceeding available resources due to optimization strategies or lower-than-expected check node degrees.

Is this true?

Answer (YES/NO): NO